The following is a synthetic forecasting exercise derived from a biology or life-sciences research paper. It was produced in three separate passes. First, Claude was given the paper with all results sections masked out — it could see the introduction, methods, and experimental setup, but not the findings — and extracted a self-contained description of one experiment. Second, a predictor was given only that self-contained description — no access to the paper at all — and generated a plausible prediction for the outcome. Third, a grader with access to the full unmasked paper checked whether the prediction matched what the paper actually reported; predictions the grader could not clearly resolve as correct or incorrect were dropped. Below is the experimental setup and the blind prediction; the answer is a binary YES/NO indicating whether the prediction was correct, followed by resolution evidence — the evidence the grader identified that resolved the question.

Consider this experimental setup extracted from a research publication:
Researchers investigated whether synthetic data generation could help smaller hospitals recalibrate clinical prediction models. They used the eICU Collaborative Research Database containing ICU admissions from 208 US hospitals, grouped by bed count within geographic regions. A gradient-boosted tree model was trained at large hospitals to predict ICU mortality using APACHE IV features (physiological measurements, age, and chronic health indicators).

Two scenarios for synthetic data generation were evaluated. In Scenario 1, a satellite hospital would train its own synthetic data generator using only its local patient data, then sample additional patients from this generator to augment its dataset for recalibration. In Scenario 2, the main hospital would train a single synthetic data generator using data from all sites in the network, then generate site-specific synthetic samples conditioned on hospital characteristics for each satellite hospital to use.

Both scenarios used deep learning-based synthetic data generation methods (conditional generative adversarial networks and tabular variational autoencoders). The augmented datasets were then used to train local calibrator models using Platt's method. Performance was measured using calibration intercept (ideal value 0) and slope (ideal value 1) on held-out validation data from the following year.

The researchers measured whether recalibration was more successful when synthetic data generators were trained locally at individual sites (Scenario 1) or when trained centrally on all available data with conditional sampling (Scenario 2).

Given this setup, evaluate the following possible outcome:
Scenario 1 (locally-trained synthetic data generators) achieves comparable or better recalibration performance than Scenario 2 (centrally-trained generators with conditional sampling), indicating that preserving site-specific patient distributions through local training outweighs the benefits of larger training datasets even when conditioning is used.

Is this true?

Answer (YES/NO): NO